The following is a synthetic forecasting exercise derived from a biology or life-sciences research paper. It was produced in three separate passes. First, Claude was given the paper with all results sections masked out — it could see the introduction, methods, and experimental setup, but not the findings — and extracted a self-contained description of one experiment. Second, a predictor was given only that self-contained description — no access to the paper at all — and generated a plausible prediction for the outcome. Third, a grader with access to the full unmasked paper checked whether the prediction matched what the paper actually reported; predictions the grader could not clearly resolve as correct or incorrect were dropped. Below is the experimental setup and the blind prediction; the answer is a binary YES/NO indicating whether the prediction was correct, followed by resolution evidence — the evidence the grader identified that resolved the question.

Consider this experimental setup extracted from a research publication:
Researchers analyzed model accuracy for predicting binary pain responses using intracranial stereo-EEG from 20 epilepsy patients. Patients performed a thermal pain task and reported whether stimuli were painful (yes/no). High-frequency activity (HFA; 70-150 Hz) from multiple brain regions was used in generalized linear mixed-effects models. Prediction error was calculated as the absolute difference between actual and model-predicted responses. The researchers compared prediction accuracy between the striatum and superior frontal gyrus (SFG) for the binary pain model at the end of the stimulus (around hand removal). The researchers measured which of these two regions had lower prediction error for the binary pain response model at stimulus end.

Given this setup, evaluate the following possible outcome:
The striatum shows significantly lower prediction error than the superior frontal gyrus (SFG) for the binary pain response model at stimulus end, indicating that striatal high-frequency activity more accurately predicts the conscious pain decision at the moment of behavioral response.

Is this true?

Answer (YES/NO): NO